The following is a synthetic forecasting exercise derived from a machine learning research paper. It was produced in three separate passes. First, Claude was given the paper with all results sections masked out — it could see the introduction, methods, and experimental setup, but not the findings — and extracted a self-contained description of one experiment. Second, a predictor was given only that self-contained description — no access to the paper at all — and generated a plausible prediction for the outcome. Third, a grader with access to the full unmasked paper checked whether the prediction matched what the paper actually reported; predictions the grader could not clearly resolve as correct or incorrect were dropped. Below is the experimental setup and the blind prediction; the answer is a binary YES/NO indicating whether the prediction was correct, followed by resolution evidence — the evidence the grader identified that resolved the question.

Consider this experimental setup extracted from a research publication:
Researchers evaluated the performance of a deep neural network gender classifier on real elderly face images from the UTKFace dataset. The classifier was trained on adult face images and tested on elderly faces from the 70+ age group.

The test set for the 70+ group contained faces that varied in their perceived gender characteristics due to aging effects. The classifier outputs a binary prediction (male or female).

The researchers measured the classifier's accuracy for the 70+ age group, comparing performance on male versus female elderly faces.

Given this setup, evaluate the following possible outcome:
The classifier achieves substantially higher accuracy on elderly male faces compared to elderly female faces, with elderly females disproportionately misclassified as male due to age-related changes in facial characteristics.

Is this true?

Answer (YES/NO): NO